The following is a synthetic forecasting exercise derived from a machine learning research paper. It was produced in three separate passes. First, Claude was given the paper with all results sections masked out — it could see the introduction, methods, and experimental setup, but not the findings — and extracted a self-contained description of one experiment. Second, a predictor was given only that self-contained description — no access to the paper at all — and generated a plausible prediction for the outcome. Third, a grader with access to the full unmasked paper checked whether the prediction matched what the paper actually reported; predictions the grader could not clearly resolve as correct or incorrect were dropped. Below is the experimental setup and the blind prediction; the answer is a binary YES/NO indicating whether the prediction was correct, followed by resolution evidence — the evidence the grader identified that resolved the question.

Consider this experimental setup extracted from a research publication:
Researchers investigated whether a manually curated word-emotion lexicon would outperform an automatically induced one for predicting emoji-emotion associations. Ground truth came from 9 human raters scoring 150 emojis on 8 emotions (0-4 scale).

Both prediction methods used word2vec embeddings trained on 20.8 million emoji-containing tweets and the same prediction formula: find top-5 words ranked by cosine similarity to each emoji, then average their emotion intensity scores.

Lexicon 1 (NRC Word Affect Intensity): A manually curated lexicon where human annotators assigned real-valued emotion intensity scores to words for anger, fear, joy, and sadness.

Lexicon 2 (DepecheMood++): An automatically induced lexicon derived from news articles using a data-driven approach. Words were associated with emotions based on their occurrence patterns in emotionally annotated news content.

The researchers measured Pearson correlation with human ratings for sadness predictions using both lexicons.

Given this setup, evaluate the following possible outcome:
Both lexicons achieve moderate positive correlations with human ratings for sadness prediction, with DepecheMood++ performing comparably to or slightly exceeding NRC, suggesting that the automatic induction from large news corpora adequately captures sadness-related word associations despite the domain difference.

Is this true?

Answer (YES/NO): NO